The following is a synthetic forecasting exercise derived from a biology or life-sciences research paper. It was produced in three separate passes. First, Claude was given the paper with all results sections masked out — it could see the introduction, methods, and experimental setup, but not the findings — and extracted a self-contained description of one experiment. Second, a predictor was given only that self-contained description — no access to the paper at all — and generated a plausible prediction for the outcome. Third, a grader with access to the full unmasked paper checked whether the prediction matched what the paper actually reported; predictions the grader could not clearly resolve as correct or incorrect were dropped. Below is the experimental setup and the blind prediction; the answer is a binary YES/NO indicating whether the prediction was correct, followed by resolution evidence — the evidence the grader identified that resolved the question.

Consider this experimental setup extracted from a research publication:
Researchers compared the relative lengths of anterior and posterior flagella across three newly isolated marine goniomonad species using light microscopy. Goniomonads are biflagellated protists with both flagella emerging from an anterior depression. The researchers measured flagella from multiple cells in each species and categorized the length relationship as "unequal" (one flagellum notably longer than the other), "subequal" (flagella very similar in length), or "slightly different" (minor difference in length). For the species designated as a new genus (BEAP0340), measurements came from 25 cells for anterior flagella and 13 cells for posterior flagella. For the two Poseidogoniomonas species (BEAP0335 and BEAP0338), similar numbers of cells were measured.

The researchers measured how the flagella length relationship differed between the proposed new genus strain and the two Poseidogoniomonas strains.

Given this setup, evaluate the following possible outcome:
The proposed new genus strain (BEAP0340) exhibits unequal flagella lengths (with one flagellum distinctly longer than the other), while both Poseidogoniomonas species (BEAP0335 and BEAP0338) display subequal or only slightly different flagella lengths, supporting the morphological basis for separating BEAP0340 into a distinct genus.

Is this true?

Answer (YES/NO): YES